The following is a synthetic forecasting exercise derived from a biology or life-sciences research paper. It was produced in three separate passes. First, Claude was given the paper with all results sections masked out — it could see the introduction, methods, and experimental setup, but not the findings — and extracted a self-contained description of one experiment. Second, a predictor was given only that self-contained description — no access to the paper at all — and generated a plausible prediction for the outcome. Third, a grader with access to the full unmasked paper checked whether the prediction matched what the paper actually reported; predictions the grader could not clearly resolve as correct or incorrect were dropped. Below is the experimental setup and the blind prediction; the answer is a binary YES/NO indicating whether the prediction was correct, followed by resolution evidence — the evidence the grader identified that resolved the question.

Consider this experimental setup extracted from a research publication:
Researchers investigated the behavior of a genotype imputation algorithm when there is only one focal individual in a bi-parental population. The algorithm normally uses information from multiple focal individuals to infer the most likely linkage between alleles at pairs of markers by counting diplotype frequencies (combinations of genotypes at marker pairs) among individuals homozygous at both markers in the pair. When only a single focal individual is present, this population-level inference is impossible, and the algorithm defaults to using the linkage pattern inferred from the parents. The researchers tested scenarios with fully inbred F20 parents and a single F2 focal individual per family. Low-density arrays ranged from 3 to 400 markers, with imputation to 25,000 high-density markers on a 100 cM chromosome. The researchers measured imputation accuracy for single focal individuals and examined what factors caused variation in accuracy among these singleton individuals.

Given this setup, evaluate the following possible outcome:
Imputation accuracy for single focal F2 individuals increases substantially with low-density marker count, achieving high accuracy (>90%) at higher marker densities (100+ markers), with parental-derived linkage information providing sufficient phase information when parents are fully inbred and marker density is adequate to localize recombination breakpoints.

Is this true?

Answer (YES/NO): NO